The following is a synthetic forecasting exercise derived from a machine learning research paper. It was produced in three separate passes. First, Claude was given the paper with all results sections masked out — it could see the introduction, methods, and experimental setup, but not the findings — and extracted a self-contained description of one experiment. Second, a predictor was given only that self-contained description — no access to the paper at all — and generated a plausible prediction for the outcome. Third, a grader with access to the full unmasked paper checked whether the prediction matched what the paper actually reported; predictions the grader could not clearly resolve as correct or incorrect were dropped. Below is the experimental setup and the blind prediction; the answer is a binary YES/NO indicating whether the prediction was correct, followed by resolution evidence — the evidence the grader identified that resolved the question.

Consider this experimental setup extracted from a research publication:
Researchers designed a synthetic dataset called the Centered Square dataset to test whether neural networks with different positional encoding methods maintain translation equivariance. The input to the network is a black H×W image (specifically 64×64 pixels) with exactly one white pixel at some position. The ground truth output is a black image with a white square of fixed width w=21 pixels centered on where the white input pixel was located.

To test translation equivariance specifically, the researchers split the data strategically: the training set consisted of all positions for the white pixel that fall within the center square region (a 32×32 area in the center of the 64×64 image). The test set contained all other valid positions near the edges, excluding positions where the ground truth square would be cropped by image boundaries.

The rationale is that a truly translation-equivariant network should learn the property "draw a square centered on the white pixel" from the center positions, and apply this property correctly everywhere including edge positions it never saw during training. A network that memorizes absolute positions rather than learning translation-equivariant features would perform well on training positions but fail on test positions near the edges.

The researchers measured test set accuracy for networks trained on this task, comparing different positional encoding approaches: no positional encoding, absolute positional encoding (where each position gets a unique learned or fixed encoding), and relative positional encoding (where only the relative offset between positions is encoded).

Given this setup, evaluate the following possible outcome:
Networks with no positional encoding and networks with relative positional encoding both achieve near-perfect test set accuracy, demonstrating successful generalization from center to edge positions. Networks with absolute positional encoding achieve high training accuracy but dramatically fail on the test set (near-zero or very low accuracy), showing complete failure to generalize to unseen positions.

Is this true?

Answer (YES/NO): NO